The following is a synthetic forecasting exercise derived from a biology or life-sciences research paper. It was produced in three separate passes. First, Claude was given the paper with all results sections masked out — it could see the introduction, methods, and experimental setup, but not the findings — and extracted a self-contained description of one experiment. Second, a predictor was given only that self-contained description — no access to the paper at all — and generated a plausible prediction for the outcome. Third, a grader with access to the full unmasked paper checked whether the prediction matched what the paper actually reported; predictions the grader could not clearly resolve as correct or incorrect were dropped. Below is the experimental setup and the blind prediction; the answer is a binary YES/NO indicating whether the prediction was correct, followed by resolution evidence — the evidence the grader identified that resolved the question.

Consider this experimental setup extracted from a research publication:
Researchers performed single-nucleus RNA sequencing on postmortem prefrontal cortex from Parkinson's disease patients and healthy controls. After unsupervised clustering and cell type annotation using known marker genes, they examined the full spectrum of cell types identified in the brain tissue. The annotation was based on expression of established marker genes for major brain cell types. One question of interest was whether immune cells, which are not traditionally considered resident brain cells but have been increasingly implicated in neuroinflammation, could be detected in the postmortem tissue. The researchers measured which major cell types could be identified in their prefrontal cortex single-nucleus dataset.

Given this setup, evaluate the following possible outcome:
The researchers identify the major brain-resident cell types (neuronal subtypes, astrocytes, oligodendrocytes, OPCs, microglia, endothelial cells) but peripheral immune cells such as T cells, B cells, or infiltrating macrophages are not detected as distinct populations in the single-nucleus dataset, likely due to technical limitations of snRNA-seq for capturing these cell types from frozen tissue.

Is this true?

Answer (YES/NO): NO